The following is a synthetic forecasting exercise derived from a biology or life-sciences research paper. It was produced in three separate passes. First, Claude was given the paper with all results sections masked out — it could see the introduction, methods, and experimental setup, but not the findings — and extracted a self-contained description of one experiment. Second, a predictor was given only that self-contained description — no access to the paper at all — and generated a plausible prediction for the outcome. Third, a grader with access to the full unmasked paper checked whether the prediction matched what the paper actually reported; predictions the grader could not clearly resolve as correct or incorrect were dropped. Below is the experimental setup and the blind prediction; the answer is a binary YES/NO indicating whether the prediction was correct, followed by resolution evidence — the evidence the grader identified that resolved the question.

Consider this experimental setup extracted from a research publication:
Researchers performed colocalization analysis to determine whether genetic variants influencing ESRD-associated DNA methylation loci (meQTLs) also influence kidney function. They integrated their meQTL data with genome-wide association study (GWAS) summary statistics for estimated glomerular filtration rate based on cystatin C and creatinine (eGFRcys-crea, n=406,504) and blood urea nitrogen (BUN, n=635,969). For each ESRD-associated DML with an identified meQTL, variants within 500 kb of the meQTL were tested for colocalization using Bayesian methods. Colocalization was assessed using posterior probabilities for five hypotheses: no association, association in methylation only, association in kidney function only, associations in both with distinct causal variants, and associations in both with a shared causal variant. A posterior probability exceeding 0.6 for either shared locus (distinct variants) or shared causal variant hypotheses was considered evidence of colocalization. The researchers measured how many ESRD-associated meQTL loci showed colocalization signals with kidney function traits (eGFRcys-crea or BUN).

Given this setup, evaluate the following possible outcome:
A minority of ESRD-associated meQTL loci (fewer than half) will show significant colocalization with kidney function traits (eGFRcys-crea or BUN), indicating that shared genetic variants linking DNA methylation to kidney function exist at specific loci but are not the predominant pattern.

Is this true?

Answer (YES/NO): YES